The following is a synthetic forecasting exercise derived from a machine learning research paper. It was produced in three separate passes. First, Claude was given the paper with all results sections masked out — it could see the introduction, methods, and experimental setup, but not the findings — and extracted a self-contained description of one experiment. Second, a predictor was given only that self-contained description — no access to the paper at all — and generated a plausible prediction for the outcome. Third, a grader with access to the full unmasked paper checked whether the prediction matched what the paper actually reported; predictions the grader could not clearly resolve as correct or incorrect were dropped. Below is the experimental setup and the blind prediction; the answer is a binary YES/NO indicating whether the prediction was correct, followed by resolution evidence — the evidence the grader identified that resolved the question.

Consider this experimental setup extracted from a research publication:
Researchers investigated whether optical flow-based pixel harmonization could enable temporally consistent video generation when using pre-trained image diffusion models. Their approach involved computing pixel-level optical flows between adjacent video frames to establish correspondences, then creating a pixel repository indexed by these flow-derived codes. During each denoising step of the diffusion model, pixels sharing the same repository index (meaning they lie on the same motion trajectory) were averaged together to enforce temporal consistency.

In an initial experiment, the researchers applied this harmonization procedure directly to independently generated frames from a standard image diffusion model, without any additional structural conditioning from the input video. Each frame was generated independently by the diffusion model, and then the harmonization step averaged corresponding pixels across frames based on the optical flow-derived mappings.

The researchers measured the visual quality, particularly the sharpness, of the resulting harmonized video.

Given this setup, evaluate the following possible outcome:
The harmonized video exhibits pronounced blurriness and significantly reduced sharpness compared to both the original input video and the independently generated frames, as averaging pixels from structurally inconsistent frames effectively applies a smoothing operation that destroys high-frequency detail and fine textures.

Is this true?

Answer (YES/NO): YES